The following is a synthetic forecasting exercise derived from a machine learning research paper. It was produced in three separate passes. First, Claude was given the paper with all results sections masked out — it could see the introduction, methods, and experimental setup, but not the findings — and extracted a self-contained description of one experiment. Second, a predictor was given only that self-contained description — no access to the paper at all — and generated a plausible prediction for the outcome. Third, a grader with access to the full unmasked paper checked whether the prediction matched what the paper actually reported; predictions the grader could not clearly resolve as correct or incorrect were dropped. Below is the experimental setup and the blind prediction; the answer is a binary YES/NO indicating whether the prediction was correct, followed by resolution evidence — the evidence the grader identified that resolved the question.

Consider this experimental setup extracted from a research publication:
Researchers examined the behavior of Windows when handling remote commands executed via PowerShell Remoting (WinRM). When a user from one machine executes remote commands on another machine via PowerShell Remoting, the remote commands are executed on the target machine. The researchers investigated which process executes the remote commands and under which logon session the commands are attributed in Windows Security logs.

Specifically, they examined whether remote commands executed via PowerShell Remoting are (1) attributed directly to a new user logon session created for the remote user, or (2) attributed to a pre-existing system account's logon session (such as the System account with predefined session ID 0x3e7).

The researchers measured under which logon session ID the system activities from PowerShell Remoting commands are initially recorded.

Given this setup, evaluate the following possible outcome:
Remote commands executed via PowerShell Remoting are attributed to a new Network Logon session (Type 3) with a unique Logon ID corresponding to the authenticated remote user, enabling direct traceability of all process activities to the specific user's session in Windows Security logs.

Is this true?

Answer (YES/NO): NO